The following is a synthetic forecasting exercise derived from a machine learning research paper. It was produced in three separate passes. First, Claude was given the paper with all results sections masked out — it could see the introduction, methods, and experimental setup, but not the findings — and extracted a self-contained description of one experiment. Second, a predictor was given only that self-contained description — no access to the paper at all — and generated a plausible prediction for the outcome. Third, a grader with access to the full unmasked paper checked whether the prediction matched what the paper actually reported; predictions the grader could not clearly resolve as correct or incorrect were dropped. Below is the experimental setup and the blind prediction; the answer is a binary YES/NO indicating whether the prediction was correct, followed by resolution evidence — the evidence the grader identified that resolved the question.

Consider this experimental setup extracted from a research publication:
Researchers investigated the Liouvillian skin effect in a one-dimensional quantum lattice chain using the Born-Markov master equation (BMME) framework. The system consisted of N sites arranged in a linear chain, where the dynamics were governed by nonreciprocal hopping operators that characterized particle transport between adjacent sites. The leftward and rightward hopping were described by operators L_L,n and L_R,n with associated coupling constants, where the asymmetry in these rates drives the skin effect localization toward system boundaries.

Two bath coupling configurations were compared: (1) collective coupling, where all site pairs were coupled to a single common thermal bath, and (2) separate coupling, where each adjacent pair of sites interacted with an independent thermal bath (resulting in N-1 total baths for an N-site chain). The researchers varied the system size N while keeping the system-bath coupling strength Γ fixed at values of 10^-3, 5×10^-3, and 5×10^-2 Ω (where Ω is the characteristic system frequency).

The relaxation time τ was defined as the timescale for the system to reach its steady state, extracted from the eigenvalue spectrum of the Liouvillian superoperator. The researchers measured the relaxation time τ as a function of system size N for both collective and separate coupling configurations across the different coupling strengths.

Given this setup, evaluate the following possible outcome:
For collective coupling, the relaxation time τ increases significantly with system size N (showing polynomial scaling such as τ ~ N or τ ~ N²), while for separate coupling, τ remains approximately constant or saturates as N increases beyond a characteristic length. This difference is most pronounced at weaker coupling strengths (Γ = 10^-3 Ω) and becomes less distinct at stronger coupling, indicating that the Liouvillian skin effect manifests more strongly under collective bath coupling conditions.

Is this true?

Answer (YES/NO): NO